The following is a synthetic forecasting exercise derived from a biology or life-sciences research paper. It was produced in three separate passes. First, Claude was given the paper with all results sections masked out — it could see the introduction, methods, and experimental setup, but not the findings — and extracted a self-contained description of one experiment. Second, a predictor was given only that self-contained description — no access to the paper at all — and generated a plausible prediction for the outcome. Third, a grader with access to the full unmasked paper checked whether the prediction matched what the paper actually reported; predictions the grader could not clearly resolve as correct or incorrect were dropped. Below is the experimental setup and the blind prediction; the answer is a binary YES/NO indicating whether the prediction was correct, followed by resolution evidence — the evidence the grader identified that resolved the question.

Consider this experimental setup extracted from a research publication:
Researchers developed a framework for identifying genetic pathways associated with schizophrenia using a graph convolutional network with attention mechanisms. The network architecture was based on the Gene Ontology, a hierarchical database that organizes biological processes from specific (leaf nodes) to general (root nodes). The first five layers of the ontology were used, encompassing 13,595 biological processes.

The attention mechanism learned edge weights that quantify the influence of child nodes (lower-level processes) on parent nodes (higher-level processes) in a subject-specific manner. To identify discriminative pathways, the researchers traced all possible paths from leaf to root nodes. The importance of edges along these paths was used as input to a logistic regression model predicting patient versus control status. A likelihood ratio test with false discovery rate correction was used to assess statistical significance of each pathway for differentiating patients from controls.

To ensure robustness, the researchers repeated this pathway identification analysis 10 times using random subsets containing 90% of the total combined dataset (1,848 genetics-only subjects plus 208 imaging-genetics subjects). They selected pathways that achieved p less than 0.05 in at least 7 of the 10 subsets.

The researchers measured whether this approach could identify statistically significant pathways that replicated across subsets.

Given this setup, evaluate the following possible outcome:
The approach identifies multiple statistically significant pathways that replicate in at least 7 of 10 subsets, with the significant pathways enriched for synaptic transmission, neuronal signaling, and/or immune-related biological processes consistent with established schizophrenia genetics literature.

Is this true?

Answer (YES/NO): YES